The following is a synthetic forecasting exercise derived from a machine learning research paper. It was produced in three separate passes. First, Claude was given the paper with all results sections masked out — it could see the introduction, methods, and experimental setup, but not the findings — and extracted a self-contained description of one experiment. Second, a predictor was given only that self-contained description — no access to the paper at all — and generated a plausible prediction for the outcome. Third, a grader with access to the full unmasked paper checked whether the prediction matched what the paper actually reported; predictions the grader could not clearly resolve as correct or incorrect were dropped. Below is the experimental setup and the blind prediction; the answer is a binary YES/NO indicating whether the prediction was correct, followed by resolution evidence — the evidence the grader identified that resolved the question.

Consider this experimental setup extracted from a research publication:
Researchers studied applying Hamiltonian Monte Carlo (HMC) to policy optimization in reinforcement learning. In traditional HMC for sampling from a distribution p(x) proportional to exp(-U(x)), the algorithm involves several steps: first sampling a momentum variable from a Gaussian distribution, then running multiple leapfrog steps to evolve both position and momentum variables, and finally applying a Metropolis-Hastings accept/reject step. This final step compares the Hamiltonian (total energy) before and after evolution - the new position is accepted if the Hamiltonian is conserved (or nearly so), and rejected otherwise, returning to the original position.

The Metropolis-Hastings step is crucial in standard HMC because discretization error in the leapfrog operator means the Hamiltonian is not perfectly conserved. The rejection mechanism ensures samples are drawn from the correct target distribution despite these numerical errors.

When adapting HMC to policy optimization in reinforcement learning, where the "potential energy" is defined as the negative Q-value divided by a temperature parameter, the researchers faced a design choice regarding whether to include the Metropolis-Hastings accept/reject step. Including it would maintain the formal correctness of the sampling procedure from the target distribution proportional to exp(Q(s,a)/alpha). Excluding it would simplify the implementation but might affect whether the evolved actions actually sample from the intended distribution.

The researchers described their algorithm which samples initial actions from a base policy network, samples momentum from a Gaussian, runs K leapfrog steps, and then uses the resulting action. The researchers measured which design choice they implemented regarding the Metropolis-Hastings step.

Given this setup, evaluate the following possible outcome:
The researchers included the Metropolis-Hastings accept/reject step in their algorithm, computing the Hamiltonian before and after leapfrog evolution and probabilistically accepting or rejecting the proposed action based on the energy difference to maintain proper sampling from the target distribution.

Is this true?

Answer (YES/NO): NO